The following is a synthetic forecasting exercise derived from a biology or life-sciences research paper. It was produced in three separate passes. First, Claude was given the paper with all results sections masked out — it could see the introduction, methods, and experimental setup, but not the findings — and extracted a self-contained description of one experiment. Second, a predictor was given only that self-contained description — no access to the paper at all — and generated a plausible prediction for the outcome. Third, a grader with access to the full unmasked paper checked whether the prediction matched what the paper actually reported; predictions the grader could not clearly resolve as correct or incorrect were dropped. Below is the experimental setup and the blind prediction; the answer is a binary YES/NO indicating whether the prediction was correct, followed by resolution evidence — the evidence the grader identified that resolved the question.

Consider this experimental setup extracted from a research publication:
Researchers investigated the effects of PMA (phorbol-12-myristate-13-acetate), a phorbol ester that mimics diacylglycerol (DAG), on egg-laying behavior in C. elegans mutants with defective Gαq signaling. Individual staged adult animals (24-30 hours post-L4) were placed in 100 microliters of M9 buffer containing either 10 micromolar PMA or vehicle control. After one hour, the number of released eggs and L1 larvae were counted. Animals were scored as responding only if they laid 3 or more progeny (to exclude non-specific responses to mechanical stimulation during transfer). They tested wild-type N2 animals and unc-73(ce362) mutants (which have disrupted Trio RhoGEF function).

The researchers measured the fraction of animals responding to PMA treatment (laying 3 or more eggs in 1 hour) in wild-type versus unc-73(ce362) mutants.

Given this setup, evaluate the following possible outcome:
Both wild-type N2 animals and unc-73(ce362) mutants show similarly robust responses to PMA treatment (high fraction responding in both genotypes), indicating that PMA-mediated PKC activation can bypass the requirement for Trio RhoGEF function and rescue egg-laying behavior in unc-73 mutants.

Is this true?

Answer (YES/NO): YES